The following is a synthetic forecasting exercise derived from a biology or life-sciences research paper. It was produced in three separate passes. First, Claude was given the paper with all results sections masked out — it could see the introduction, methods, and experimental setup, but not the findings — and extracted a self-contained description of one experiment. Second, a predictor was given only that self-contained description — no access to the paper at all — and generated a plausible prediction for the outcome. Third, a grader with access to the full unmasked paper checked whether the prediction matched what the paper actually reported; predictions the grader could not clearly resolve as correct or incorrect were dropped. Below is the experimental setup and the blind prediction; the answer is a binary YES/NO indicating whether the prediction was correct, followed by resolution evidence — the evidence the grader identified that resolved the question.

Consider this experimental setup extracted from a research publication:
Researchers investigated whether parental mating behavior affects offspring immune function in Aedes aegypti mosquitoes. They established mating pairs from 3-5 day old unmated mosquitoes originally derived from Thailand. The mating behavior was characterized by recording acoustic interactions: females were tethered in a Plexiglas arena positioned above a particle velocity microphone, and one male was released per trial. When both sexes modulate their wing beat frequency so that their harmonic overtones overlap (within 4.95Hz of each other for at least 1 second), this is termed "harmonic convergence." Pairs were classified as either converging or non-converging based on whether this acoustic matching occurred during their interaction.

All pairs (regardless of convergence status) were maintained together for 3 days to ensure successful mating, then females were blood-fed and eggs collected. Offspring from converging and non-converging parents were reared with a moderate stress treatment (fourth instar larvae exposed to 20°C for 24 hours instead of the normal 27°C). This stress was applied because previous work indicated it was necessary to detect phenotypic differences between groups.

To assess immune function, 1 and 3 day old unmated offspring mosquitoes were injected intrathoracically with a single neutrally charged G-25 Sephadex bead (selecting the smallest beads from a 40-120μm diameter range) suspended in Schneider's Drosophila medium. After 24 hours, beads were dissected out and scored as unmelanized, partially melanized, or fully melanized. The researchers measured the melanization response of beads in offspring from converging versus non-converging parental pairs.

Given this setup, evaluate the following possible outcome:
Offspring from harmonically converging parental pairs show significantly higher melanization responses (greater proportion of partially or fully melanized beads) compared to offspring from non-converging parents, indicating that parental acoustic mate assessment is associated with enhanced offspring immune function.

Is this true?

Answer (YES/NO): NO